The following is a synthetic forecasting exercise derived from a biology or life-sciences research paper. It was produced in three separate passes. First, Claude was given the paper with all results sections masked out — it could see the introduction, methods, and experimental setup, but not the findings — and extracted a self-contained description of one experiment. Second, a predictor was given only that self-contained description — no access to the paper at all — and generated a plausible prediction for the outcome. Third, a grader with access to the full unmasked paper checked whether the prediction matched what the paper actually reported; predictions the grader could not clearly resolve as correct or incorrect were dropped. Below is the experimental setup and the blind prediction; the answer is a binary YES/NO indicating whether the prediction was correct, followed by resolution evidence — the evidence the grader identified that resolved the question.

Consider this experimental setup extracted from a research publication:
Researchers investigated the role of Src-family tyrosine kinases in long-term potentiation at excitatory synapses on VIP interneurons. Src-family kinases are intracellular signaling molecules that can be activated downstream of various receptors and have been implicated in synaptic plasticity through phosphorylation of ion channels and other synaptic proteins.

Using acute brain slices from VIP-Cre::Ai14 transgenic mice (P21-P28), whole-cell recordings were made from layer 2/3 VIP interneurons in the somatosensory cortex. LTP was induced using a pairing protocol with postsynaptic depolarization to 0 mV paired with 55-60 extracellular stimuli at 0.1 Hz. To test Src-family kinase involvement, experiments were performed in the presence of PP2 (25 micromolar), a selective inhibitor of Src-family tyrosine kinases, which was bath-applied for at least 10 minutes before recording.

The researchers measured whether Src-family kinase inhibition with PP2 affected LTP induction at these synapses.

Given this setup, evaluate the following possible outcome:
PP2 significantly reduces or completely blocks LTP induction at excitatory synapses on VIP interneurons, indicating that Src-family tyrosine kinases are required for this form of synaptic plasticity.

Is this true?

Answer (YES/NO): YES